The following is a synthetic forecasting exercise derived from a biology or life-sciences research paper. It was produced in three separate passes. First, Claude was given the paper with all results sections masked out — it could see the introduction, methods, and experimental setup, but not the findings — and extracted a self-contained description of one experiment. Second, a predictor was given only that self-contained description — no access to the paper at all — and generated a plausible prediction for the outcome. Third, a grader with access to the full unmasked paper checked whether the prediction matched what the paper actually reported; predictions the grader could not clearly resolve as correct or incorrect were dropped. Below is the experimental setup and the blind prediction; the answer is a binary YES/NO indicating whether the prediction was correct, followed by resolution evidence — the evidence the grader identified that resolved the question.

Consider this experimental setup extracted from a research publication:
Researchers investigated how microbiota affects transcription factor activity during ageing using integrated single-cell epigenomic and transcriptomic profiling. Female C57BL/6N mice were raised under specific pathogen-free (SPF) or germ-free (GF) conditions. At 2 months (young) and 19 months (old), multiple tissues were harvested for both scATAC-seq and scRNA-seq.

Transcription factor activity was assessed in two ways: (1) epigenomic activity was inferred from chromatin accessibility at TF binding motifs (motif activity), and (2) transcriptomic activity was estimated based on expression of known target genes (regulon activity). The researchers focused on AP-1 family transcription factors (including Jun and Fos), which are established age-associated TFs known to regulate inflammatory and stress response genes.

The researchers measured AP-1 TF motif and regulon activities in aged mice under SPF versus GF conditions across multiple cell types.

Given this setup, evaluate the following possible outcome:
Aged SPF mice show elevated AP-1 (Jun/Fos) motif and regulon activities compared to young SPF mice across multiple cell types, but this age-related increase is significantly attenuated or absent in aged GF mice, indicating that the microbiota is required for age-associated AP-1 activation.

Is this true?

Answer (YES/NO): NO